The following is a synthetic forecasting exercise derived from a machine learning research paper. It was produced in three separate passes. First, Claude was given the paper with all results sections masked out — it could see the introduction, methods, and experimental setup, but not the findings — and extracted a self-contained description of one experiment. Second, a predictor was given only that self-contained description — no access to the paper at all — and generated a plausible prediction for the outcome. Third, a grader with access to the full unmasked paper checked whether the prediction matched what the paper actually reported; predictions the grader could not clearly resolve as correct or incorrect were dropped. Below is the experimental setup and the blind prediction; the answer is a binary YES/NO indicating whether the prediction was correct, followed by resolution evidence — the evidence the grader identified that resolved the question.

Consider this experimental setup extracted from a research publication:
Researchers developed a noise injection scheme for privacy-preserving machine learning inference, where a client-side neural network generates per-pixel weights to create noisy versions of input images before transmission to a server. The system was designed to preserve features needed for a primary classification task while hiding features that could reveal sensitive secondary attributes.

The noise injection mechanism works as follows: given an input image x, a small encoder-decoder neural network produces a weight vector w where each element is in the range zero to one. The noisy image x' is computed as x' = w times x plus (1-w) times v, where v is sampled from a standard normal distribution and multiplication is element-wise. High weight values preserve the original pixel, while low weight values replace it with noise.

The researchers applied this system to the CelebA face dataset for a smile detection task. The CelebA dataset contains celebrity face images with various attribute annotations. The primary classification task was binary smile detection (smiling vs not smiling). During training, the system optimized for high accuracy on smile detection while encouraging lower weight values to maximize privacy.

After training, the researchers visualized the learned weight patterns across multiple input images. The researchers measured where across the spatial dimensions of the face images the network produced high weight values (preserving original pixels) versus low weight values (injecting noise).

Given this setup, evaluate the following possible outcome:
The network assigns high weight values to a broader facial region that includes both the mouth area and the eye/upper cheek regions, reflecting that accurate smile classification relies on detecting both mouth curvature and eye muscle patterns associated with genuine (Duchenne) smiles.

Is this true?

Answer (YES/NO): NO